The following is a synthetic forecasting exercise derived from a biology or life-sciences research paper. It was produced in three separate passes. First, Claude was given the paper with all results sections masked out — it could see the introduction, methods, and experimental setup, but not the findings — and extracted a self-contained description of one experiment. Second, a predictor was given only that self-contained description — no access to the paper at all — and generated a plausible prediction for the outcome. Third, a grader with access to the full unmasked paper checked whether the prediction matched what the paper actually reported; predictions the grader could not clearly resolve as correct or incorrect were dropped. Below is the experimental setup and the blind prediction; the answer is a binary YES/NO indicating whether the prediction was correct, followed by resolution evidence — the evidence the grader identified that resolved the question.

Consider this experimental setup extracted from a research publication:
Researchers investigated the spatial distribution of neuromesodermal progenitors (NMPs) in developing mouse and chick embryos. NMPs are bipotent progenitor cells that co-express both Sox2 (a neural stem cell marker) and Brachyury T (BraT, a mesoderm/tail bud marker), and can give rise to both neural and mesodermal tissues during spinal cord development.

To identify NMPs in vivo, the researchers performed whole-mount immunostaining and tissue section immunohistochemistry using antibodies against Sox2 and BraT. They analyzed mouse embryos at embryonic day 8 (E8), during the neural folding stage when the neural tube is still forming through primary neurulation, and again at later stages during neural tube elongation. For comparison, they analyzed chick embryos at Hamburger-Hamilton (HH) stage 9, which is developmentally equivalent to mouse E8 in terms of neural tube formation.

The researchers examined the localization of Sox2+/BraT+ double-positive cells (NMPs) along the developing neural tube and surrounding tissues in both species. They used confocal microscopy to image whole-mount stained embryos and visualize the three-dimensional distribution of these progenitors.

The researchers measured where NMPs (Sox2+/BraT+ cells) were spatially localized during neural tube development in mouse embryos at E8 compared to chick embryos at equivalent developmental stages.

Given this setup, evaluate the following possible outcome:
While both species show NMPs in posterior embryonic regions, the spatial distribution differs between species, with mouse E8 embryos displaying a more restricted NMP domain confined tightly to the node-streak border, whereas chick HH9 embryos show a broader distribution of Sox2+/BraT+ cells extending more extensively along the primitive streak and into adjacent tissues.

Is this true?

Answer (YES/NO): NO